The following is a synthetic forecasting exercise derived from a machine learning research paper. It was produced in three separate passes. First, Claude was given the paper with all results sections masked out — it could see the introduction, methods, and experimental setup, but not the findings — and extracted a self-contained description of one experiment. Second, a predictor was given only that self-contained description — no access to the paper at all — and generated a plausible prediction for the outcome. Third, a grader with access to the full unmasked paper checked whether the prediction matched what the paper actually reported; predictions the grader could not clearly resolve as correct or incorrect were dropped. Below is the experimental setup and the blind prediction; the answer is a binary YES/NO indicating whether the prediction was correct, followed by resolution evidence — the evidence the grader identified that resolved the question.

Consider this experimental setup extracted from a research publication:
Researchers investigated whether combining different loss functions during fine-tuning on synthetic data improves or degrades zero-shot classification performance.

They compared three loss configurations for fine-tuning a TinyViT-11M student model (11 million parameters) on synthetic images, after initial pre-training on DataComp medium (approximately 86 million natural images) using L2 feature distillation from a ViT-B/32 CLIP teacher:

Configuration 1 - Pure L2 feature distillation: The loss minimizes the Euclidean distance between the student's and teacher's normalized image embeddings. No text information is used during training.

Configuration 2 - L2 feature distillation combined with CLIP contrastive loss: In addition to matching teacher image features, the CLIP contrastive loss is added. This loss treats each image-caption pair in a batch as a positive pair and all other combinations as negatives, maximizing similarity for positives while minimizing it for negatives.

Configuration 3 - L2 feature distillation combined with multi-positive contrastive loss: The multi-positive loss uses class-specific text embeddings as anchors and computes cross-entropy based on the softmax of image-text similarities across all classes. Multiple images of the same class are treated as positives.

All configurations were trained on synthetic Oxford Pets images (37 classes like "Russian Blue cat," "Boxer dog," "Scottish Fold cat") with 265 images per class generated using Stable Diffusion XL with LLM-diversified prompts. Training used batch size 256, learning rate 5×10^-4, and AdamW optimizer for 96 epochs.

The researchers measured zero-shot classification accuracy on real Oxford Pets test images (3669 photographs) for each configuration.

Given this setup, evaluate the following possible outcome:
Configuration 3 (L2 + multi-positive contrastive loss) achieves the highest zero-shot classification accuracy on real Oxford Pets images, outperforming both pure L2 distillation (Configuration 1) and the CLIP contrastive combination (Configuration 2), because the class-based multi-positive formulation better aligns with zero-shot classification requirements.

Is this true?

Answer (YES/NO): NO